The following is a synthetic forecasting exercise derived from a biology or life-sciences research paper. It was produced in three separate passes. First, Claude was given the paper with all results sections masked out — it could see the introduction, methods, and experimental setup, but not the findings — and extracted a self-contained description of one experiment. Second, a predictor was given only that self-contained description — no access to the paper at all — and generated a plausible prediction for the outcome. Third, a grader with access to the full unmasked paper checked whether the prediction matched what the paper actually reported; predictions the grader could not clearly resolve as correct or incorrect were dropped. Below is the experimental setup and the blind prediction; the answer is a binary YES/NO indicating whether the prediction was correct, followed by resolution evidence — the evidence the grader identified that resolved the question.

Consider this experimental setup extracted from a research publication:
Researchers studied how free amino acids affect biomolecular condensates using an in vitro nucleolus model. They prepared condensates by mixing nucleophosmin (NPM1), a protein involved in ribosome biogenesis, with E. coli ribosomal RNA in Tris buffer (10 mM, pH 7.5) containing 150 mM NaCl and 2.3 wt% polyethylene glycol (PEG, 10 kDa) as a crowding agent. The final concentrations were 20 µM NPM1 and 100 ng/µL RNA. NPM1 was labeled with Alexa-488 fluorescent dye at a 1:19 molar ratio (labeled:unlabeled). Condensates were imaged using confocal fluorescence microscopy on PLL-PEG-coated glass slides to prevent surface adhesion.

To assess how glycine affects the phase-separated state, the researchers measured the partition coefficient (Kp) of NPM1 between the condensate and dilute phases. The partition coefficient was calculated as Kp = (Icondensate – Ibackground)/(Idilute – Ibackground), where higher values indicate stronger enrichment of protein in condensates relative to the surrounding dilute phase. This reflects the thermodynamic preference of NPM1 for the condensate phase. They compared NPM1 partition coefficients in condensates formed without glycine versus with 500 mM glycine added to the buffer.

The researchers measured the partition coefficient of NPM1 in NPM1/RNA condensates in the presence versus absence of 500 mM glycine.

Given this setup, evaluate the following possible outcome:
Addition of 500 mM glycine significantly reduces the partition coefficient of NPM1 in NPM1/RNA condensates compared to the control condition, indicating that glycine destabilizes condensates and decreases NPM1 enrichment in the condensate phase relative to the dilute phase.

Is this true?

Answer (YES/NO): YES